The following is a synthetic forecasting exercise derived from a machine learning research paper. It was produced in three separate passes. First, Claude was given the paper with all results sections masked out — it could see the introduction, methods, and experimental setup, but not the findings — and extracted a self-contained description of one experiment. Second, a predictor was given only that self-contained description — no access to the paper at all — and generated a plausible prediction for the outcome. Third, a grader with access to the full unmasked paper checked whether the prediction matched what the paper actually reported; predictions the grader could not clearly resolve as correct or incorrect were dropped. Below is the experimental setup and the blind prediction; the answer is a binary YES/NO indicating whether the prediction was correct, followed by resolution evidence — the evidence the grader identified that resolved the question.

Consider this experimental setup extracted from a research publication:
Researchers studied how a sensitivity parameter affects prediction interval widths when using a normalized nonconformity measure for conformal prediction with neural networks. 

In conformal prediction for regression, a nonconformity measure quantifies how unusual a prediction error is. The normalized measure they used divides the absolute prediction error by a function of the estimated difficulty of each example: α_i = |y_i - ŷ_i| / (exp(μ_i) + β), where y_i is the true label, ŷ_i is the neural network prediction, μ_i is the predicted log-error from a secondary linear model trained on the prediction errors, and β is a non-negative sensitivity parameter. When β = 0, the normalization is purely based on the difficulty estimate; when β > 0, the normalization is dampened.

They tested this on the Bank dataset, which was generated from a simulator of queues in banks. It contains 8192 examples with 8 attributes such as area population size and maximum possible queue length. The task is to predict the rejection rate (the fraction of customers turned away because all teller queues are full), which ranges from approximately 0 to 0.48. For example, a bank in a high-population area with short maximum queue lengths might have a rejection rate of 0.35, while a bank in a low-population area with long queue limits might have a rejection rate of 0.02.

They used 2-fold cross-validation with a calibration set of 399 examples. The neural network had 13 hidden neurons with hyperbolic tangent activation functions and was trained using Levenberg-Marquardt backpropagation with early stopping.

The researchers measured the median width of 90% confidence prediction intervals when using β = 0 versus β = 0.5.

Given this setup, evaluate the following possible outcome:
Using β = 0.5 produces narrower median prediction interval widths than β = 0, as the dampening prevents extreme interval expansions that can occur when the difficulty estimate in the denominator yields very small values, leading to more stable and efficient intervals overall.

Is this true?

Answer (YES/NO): NO